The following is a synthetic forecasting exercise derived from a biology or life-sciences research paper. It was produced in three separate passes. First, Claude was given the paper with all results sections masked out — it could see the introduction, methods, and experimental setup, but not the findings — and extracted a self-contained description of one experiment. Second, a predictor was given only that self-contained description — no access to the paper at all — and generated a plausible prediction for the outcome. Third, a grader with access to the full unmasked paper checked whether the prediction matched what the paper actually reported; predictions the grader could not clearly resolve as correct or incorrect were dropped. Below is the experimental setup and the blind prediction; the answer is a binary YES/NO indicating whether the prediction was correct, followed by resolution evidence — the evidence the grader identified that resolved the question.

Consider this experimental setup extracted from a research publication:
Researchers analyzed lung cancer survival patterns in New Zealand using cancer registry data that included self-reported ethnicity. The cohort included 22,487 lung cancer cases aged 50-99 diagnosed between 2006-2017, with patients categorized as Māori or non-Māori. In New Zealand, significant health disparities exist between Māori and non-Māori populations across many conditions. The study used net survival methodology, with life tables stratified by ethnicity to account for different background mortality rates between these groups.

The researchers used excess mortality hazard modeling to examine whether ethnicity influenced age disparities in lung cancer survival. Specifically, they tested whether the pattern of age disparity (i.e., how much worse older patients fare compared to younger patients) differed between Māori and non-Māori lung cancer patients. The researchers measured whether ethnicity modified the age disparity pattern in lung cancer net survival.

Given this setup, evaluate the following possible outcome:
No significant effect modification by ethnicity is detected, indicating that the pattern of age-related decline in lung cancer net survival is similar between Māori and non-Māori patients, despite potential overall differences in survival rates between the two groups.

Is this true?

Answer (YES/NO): YES